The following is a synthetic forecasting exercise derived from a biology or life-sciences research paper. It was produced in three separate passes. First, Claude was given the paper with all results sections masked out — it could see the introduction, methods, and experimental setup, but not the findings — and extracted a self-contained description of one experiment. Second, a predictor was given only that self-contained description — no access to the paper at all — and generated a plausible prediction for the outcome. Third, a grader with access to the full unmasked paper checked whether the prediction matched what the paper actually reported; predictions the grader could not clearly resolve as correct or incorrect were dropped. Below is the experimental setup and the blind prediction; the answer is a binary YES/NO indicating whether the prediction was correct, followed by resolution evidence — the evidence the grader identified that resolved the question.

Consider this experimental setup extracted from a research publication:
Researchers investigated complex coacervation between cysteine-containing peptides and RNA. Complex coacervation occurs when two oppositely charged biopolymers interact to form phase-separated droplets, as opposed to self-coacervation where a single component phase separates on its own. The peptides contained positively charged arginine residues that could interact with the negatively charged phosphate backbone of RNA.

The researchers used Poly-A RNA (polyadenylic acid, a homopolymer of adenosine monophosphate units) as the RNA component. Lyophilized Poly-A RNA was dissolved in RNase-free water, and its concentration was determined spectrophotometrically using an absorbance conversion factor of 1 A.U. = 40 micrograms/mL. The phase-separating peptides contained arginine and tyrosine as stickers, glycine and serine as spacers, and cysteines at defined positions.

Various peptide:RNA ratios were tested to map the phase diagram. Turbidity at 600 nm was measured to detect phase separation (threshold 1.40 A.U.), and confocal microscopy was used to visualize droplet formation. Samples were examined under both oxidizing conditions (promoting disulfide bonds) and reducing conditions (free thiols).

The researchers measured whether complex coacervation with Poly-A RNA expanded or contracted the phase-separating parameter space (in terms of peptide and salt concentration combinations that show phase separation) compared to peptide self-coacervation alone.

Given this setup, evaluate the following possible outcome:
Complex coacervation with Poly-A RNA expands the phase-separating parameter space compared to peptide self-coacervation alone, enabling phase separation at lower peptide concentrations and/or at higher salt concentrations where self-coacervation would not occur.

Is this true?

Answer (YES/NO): YES